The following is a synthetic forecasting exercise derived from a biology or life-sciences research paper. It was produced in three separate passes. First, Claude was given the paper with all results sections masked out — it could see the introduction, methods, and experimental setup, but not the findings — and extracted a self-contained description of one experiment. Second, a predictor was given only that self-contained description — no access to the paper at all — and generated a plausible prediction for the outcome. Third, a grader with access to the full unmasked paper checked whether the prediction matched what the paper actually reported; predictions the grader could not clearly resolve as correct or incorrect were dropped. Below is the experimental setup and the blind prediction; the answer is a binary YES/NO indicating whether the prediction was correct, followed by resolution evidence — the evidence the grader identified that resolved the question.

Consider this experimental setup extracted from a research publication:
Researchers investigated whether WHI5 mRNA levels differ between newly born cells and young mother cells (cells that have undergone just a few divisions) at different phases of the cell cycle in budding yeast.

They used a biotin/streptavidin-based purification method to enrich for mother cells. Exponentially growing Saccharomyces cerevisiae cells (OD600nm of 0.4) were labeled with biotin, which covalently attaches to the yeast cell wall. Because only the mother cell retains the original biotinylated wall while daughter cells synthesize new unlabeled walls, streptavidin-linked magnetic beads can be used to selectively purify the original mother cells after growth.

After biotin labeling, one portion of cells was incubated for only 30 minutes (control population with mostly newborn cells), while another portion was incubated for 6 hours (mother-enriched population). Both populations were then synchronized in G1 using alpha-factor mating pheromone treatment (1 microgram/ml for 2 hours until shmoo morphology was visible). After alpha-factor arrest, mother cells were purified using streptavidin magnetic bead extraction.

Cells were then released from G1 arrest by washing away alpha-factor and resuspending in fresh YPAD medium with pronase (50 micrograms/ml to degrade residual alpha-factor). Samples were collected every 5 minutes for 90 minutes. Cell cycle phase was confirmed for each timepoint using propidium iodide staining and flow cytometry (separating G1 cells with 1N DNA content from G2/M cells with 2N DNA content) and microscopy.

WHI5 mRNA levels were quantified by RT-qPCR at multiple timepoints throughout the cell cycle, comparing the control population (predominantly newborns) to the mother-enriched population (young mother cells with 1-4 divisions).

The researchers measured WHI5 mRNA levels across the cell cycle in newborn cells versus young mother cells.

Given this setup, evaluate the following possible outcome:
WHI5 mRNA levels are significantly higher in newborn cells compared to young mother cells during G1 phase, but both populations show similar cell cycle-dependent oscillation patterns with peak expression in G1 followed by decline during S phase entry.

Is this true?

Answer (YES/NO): NO